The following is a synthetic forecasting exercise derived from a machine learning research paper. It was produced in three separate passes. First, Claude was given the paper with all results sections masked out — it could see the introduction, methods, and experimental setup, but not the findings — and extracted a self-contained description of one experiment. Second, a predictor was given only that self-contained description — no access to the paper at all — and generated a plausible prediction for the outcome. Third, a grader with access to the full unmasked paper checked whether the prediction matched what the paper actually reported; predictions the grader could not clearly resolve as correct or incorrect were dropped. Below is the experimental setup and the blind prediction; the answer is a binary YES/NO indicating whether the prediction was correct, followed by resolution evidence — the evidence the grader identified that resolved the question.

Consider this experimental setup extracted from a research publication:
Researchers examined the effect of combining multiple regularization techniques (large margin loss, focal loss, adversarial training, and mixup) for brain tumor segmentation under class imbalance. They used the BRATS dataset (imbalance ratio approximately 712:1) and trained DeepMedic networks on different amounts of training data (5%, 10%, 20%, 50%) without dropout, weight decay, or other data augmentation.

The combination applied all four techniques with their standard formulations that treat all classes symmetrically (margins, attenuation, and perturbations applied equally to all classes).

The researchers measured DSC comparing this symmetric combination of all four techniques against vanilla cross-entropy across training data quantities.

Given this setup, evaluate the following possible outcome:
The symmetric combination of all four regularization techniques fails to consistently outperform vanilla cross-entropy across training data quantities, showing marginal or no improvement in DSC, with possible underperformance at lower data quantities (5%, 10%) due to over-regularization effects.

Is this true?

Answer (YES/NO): NO